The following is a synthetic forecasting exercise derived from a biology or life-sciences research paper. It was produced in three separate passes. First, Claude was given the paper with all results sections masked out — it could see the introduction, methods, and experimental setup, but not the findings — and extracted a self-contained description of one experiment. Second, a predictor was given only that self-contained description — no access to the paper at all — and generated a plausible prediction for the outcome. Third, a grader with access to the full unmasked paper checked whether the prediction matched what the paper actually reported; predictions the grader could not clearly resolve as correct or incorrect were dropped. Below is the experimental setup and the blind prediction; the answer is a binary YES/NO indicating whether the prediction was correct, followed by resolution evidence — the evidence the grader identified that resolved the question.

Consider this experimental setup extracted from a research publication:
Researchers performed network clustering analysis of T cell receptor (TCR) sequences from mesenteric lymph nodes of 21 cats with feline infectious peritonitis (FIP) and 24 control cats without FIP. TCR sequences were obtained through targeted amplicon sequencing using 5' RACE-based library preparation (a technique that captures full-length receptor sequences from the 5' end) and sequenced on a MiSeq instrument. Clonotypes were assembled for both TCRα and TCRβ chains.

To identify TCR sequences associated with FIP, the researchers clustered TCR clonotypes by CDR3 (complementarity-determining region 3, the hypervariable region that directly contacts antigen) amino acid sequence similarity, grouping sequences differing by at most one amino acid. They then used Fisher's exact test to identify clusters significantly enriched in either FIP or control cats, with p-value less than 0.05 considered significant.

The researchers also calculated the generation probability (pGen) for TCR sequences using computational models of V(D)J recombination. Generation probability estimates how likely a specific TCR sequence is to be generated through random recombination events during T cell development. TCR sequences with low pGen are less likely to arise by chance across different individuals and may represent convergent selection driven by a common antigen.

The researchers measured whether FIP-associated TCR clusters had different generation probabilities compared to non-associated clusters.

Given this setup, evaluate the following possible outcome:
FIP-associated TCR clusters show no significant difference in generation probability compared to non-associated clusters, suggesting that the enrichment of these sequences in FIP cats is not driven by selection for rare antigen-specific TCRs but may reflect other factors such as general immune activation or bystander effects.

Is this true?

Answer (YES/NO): NO